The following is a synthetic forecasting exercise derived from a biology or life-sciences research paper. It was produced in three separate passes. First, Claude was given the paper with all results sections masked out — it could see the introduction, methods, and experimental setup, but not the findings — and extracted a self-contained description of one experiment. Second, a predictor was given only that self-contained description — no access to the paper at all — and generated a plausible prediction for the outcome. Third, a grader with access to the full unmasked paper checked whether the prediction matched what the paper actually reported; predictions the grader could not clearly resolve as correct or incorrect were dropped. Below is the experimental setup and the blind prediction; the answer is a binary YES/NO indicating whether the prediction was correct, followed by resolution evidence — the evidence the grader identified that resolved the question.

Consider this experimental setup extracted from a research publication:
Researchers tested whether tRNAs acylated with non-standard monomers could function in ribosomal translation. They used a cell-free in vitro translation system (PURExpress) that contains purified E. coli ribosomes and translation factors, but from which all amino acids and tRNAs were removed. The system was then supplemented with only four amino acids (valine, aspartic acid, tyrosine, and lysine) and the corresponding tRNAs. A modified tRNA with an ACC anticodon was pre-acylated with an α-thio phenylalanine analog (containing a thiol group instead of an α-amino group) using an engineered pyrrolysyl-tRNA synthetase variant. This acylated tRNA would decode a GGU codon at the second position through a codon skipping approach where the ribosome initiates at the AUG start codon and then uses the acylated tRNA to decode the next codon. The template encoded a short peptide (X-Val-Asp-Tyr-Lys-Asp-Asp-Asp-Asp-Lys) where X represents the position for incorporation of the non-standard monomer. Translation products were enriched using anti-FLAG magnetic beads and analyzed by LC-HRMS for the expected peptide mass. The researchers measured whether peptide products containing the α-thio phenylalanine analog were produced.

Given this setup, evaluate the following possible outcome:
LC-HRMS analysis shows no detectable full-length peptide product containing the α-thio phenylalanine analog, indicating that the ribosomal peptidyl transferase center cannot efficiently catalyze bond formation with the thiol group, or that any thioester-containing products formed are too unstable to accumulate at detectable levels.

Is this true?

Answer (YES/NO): NO